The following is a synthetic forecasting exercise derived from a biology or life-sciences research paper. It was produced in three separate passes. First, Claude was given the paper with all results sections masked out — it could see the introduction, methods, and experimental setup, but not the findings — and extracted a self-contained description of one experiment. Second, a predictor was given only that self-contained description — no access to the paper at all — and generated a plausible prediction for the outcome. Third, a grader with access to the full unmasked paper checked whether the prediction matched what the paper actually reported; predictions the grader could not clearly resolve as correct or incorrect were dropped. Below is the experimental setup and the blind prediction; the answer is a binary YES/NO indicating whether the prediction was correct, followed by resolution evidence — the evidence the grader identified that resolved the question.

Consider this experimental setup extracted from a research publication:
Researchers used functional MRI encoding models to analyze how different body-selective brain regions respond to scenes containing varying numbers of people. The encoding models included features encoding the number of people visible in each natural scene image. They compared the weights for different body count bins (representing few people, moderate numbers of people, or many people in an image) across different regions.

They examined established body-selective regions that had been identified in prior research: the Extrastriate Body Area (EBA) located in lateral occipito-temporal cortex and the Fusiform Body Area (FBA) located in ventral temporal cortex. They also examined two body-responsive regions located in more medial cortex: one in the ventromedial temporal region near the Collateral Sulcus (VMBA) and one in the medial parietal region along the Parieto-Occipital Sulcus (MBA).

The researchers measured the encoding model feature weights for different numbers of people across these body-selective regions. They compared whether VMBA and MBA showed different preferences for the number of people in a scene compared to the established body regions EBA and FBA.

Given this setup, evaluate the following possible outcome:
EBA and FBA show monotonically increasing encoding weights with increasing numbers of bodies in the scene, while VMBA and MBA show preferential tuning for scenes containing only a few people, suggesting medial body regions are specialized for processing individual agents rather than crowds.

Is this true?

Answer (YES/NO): NO